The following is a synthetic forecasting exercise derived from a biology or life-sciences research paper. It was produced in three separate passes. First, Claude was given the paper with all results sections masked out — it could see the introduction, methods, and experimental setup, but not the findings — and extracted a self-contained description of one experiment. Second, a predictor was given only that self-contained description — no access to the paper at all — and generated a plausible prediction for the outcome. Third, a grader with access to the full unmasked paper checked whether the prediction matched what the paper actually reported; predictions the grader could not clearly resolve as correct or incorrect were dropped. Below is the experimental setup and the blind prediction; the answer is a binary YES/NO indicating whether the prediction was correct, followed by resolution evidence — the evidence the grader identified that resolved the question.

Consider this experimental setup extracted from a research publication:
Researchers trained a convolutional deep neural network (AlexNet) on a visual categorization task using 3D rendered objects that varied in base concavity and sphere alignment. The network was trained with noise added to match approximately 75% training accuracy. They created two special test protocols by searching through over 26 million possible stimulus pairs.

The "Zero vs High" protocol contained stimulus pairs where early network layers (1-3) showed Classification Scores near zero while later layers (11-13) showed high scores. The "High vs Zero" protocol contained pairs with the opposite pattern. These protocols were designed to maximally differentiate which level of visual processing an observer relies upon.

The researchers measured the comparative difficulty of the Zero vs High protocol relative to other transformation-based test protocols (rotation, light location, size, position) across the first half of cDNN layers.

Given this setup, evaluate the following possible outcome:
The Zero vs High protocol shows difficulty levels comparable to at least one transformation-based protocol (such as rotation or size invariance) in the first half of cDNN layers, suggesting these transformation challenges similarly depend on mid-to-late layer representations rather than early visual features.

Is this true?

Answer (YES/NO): NO